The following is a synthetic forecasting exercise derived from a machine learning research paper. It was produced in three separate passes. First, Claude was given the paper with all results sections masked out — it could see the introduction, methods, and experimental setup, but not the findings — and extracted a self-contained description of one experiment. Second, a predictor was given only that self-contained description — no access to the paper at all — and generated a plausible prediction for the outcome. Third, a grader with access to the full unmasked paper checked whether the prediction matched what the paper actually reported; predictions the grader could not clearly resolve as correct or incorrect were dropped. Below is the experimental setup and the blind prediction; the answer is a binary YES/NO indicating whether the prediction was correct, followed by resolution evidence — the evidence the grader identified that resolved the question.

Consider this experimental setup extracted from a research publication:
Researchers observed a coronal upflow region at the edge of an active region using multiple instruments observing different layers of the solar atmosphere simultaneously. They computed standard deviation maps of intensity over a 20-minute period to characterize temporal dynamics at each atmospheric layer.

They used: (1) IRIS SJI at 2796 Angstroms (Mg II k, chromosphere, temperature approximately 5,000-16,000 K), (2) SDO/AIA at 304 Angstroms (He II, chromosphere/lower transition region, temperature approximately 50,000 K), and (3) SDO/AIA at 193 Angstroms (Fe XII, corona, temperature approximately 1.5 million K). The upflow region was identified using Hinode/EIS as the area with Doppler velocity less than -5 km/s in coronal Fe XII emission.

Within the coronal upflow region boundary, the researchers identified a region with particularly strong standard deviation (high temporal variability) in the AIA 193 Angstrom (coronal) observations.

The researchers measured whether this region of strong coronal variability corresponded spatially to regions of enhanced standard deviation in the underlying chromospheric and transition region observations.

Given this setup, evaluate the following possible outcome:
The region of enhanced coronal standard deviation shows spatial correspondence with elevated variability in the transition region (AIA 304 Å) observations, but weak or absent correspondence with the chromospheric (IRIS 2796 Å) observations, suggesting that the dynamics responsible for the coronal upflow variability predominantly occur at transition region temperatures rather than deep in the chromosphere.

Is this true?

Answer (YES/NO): NO